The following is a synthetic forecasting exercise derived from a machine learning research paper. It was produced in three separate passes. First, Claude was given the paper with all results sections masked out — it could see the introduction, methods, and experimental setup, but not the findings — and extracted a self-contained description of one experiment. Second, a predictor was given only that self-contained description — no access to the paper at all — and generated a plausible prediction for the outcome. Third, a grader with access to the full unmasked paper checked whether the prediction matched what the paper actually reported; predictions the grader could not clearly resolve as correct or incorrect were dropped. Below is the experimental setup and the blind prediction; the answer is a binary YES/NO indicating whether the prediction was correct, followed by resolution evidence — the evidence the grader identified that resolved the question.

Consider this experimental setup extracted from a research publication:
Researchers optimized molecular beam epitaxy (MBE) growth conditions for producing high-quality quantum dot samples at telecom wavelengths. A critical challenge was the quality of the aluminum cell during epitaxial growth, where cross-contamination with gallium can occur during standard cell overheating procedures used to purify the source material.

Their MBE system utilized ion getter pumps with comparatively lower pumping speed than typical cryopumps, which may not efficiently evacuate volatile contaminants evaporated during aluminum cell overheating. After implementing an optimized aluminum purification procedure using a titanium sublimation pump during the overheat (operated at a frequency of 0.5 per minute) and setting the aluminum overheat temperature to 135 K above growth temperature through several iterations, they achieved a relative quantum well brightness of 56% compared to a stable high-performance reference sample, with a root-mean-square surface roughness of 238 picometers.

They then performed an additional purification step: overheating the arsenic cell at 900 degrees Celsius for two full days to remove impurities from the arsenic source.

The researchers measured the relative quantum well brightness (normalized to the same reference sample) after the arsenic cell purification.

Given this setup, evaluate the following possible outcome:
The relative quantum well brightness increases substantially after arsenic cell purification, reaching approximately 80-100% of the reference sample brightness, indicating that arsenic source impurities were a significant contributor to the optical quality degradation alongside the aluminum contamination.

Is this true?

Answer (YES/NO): NO